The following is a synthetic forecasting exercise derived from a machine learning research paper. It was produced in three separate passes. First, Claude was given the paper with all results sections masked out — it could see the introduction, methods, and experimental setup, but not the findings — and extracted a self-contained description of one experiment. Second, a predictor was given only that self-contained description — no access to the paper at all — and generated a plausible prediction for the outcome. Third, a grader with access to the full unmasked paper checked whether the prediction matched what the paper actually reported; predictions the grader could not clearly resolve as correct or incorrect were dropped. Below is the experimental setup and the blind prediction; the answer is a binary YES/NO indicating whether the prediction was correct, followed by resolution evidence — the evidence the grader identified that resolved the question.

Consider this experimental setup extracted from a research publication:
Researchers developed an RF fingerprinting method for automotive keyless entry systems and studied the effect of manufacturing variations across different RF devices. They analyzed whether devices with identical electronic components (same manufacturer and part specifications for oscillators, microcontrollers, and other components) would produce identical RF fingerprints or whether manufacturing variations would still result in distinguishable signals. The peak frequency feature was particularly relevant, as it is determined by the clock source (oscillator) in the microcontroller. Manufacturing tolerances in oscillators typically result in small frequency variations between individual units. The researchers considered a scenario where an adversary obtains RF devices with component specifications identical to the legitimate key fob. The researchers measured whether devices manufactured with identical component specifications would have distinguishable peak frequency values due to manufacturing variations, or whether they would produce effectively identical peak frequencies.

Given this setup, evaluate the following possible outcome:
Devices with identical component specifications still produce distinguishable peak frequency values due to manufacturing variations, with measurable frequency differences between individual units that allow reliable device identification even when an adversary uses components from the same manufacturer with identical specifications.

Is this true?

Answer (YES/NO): YES